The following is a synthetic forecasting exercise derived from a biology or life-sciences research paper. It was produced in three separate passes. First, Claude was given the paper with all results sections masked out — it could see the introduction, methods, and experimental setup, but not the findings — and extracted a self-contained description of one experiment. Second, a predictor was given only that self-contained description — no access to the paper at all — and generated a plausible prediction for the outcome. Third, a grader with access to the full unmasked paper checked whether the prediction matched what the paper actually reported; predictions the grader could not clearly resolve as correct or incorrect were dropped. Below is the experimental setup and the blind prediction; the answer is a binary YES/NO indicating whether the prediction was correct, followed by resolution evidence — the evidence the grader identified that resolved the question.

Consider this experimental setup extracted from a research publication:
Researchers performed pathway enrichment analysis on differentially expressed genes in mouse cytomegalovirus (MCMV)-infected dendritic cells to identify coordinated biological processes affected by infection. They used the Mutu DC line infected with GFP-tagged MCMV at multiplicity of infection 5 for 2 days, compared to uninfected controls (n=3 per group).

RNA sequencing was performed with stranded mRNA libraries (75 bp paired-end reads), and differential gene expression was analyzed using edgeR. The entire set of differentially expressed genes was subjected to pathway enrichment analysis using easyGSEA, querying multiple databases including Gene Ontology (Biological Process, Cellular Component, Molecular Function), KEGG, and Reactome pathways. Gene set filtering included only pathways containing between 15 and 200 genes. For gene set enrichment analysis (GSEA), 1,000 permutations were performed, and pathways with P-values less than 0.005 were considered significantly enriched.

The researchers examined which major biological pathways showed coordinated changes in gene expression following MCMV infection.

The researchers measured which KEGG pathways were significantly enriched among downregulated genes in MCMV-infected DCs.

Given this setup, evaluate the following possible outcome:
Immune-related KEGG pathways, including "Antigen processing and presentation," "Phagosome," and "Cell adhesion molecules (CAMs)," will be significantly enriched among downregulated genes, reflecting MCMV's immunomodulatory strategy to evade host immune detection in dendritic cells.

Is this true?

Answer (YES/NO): NO